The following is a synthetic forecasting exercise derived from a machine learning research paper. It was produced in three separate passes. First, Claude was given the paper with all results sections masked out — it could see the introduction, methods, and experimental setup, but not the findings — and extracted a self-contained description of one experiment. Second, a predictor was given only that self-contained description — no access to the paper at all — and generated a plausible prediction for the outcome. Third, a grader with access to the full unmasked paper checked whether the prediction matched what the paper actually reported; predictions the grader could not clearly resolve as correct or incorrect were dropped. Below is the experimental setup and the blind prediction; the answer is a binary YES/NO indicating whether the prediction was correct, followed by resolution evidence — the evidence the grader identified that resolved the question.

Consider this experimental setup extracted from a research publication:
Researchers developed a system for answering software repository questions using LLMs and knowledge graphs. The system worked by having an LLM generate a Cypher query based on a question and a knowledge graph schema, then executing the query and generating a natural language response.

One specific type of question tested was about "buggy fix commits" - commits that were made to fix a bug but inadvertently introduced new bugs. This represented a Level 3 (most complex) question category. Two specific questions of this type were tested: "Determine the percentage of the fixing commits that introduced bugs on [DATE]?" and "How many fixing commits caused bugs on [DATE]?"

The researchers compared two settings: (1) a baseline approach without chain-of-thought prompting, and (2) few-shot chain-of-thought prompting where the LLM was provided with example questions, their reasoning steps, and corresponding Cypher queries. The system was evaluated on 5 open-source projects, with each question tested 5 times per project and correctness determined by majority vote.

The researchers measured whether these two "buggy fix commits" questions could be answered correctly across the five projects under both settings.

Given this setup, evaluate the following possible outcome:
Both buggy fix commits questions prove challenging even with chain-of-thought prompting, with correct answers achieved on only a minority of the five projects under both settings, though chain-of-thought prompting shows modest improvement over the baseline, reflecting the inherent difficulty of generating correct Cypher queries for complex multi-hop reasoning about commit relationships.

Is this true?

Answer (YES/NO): NO